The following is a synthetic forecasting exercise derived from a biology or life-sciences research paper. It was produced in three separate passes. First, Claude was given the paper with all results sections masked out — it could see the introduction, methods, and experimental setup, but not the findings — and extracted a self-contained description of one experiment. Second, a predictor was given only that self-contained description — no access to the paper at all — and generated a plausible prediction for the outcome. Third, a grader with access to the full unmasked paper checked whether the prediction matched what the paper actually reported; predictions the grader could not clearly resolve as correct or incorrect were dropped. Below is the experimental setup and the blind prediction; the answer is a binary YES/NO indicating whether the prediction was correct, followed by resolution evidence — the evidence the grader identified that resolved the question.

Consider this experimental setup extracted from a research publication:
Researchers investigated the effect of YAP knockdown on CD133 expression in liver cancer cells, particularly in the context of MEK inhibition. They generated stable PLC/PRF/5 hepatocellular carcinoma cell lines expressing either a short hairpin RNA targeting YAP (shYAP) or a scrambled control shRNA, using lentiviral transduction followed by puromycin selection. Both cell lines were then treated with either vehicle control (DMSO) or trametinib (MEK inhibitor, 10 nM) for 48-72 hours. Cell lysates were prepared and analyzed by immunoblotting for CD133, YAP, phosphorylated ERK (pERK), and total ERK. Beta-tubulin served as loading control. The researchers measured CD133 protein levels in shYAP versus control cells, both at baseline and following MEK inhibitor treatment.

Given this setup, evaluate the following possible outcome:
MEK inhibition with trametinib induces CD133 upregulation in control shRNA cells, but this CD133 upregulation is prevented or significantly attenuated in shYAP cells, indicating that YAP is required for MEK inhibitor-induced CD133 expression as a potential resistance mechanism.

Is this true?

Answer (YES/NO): YES